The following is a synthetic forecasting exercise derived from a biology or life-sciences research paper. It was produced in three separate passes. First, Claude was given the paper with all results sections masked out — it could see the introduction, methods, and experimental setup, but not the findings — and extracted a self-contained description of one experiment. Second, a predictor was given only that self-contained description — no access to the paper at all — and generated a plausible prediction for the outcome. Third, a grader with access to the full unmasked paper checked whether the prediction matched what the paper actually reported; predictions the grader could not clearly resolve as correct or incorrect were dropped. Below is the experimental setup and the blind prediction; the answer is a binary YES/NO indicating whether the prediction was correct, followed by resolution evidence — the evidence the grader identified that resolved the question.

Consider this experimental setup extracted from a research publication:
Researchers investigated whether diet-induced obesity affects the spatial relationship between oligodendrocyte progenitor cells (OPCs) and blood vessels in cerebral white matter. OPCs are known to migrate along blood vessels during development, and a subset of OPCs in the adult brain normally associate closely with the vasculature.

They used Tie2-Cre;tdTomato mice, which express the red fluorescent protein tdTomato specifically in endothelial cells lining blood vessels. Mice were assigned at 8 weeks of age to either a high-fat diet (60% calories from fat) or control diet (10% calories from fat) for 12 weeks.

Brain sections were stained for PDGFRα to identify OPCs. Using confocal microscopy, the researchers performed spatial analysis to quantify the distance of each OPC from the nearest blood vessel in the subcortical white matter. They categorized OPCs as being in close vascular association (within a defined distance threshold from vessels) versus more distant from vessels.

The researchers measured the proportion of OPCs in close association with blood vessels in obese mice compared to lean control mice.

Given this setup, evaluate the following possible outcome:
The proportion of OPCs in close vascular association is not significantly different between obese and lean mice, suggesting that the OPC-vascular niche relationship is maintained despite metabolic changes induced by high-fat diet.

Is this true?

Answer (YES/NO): NO